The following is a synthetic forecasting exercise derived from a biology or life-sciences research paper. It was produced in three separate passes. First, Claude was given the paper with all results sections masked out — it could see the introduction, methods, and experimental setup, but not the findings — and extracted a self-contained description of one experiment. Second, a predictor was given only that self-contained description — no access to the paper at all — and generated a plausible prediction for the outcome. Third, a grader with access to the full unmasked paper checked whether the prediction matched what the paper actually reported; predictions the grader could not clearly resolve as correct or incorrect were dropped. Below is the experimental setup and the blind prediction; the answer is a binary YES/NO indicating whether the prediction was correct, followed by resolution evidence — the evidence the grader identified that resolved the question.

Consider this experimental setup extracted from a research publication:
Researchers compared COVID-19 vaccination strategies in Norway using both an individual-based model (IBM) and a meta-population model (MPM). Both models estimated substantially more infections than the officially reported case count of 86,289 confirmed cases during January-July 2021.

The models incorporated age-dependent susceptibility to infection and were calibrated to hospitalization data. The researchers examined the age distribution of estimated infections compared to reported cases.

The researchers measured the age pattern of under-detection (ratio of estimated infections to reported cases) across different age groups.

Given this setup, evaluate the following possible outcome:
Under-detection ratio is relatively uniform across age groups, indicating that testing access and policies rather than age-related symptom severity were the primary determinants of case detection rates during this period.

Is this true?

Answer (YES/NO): NO